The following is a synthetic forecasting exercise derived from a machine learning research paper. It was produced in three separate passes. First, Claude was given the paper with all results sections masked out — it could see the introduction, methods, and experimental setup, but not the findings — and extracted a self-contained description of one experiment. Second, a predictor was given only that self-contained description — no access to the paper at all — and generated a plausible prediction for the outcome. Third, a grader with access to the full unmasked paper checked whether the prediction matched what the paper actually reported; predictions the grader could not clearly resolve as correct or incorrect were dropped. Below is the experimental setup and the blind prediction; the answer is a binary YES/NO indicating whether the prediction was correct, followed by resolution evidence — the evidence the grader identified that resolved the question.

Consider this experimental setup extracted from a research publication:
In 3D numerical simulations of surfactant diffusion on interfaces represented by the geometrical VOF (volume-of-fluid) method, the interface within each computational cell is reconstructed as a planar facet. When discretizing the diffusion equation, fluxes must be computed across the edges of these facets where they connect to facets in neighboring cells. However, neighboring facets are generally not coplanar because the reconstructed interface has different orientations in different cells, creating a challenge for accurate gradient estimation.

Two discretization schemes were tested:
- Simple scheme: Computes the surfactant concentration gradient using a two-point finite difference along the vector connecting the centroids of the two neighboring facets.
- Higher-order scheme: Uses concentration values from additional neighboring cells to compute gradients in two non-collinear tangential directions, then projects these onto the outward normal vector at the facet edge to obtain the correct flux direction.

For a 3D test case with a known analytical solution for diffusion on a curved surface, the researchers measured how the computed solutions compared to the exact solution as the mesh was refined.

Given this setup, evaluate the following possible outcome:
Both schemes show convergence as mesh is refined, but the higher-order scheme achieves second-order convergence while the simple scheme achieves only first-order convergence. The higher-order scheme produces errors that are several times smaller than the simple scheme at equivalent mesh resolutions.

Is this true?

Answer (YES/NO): NO